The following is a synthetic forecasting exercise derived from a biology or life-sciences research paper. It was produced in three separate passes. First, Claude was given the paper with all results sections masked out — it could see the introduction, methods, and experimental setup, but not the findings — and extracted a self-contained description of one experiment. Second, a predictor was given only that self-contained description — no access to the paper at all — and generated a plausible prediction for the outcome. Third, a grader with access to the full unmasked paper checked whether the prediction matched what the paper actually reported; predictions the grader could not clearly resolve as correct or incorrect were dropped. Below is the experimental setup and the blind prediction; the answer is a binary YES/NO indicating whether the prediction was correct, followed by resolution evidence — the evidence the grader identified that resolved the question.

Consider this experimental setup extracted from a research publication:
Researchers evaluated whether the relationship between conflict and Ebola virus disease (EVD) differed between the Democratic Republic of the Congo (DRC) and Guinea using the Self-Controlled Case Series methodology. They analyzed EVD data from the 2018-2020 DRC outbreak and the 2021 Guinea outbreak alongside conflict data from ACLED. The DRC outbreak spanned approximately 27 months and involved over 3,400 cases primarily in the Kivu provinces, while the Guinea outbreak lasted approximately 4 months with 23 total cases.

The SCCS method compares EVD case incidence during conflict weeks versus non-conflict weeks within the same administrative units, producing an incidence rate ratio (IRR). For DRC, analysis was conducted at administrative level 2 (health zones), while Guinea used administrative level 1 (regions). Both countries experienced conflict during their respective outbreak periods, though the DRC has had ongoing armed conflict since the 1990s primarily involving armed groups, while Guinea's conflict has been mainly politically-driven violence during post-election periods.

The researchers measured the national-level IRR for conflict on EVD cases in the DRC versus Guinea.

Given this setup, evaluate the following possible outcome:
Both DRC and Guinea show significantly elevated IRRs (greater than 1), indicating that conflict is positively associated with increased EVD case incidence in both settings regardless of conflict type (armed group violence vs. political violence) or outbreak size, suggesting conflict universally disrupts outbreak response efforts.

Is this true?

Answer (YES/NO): YES